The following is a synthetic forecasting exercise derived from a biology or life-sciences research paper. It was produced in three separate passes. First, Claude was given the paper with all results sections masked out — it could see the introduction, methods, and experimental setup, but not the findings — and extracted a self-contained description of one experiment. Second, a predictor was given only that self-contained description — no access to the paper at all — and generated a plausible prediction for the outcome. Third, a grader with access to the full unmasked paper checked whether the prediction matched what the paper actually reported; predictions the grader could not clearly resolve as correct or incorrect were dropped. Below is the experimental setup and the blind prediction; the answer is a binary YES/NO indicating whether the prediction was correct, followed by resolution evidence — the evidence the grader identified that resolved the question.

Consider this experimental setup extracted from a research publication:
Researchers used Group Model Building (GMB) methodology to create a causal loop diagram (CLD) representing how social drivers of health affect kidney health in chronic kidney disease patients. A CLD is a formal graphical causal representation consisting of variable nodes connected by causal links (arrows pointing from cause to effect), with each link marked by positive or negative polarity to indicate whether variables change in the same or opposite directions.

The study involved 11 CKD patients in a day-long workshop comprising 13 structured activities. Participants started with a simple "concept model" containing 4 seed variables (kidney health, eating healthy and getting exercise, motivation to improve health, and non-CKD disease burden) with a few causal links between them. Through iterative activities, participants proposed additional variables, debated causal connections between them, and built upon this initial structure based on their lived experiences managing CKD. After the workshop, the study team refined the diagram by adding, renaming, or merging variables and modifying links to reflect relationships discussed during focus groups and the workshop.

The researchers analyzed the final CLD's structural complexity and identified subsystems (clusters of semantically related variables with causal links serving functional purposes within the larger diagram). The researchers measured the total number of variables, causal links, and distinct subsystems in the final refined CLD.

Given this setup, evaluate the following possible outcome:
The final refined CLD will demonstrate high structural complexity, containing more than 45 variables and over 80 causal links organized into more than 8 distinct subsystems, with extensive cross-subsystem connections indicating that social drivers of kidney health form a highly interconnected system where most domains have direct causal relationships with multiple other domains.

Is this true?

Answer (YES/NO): NO